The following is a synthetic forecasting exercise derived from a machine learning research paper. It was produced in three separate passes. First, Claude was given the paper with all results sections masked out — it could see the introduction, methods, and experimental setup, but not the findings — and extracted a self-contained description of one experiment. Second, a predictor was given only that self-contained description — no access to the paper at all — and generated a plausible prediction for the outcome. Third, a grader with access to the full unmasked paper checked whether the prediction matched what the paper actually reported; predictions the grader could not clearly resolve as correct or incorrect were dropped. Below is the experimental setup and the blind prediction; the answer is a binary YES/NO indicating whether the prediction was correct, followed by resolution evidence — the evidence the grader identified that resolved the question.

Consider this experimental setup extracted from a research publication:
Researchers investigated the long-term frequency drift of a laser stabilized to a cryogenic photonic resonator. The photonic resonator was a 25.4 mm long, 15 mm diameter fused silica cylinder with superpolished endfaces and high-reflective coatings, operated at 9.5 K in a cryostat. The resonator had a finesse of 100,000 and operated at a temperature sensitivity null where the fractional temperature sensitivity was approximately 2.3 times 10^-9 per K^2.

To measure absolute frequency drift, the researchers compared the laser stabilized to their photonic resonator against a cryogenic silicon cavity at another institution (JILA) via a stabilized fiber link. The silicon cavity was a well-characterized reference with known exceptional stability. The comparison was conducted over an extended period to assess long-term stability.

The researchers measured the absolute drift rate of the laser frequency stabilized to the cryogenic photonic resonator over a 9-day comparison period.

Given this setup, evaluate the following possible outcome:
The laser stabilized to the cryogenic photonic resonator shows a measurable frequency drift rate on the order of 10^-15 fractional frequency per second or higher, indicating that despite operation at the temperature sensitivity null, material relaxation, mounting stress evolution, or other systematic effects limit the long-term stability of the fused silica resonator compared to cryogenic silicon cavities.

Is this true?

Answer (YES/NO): NO